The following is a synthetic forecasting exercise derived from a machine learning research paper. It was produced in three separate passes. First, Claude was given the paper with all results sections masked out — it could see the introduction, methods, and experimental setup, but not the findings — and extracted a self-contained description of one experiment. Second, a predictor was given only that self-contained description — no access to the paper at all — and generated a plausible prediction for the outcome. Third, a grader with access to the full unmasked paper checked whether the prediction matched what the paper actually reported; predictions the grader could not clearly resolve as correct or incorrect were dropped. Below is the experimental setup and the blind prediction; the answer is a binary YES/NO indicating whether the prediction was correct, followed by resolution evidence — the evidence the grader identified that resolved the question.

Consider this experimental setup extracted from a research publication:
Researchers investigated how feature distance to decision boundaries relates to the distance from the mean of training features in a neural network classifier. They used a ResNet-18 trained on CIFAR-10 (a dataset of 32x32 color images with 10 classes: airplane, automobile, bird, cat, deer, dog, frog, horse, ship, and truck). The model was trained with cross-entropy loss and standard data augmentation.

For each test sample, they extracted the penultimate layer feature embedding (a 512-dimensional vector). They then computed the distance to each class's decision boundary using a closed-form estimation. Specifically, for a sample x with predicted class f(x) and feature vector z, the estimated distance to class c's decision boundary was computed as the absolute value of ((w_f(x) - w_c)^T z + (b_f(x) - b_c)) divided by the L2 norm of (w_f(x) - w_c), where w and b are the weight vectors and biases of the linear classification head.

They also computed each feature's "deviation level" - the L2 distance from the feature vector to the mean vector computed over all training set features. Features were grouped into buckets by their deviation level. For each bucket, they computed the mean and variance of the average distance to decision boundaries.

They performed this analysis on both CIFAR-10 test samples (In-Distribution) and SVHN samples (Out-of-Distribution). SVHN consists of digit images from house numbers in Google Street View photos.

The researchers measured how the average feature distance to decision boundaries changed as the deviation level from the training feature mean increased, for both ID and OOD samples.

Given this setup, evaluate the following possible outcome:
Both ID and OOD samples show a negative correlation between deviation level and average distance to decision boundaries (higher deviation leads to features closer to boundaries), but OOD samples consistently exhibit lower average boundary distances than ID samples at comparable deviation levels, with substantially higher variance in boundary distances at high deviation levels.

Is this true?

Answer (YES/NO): NO